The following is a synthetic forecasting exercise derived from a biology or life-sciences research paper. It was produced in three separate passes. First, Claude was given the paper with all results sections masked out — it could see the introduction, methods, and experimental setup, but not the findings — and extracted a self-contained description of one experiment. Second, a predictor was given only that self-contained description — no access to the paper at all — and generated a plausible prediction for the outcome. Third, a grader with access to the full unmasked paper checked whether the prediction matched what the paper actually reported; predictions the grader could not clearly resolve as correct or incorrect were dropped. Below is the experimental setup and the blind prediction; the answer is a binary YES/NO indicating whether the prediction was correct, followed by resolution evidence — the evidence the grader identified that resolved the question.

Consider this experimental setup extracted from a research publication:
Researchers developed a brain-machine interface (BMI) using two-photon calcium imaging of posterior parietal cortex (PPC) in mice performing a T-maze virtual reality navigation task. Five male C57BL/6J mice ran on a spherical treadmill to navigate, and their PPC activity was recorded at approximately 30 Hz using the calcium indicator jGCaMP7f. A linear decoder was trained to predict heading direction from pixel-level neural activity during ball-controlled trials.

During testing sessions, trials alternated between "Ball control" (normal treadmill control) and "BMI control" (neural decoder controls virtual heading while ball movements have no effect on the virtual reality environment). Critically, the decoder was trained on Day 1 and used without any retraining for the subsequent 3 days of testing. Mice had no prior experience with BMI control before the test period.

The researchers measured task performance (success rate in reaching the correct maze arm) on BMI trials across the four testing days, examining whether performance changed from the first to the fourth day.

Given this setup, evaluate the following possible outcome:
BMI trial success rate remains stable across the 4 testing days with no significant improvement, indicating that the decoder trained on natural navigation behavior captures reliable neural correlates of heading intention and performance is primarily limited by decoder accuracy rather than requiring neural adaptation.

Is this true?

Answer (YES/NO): YES